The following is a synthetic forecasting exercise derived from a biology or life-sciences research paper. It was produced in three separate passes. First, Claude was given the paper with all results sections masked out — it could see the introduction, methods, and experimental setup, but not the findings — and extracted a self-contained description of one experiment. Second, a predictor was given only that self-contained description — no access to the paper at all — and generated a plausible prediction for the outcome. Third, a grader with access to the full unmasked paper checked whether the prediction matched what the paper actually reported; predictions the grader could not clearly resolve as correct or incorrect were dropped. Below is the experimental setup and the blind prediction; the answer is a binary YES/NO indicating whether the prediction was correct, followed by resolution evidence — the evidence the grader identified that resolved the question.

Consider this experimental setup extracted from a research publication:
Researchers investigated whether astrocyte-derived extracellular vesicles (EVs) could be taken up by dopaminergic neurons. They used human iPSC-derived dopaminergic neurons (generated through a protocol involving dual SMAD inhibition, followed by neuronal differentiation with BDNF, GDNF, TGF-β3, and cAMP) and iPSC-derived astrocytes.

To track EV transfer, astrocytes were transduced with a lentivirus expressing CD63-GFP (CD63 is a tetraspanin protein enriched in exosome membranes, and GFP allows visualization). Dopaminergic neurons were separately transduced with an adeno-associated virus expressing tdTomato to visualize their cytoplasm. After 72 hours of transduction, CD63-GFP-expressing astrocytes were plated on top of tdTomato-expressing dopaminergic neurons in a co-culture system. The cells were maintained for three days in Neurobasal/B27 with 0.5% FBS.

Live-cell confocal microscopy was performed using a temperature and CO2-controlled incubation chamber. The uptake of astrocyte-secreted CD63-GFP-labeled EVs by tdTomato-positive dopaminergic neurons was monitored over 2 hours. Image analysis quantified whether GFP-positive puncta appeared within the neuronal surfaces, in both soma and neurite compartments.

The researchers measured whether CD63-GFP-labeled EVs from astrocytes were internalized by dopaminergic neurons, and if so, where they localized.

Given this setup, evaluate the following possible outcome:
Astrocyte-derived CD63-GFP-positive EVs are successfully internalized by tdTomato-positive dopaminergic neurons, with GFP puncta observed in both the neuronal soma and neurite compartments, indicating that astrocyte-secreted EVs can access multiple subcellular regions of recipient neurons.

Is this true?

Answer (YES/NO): YES